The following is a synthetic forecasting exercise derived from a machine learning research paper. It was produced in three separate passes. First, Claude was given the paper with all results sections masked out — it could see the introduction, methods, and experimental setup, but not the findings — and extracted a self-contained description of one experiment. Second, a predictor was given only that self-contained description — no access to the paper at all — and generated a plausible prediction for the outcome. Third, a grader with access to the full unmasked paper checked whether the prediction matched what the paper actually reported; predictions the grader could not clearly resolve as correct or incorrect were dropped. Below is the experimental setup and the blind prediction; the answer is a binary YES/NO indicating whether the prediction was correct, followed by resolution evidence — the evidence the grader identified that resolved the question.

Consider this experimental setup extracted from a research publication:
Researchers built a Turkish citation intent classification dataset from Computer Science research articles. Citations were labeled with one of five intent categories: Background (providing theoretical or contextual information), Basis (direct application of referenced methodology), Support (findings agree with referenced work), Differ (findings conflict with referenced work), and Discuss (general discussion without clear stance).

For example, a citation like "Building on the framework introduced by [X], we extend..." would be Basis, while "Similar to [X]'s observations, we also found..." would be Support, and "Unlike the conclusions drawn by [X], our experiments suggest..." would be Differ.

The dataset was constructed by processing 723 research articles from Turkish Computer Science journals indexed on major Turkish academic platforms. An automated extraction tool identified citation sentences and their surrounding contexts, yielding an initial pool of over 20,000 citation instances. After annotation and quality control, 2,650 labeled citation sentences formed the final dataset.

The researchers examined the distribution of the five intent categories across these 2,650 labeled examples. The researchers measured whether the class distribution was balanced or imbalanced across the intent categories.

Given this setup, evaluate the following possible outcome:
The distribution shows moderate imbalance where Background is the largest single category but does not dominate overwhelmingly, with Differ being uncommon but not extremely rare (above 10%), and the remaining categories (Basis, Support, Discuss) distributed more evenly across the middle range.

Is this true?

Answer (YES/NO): NO